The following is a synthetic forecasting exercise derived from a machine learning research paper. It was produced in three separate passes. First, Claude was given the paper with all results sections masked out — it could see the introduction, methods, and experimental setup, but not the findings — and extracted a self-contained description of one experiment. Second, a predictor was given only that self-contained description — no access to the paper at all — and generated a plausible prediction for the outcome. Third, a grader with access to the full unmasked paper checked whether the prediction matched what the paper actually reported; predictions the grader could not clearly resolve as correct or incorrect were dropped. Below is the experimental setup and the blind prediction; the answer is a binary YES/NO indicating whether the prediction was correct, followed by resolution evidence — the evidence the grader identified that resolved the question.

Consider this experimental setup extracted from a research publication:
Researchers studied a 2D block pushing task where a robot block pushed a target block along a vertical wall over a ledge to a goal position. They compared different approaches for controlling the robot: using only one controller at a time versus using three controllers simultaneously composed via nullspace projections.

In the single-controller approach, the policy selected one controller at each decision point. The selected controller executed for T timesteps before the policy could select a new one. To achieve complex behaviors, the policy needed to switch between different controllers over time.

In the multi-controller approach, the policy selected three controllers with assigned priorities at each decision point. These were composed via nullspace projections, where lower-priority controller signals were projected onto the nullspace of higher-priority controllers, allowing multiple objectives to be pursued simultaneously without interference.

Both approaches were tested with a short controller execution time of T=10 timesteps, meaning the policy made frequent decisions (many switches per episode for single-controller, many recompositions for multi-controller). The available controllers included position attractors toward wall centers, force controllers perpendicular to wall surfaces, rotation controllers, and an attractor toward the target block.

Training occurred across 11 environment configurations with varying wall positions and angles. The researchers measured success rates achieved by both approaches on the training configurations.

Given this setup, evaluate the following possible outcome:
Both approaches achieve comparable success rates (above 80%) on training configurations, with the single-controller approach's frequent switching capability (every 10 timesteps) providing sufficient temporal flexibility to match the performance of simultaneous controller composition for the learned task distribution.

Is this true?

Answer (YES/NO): NO